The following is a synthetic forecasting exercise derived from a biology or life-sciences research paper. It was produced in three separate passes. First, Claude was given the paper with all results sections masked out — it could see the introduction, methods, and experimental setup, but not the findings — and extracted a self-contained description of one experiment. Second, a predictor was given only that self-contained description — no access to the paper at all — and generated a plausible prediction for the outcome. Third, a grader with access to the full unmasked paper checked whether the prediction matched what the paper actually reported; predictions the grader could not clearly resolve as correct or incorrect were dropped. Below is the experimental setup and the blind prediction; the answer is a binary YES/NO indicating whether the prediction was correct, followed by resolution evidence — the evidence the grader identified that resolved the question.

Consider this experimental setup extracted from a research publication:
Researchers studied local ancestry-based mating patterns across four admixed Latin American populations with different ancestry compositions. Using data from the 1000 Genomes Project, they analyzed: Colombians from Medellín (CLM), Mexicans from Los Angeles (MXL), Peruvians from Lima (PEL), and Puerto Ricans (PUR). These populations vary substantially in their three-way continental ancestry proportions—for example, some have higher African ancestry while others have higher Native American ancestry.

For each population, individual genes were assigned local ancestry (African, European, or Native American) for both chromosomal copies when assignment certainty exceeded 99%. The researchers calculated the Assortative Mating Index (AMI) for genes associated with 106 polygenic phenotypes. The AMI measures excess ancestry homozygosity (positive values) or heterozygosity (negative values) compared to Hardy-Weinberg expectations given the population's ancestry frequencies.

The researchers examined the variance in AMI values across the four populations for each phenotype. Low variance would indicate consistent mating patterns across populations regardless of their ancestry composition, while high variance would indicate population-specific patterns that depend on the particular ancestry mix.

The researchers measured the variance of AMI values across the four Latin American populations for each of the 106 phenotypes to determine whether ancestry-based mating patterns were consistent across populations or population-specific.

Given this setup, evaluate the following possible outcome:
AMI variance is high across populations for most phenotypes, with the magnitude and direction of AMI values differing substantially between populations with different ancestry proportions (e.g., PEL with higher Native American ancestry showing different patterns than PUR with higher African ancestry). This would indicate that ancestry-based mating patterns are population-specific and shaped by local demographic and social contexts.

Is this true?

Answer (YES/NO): NO